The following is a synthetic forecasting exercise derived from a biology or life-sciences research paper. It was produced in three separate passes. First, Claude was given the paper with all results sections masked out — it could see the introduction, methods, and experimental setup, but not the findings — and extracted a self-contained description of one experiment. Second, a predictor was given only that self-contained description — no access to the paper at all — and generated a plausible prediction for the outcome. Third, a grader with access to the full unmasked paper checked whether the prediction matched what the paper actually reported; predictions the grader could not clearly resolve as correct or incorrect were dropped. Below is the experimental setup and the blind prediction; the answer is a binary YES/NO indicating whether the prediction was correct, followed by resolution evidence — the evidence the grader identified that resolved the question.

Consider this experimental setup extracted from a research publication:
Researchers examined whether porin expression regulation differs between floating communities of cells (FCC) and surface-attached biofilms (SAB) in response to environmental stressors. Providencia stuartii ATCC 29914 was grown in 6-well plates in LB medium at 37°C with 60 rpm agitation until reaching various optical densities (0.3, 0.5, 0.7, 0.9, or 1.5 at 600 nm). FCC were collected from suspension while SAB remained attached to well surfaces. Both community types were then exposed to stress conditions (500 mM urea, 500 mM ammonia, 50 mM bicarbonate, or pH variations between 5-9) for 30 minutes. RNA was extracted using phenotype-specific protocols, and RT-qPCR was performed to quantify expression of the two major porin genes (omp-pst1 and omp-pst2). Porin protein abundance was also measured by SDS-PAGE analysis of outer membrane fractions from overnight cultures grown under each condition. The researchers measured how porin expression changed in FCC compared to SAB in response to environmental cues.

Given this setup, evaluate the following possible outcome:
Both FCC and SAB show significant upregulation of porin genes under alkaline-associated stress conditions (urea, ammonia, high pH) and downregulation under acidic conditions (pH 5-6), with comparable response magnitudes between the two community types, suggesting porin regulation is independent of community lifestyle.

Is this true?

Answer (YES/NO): NO